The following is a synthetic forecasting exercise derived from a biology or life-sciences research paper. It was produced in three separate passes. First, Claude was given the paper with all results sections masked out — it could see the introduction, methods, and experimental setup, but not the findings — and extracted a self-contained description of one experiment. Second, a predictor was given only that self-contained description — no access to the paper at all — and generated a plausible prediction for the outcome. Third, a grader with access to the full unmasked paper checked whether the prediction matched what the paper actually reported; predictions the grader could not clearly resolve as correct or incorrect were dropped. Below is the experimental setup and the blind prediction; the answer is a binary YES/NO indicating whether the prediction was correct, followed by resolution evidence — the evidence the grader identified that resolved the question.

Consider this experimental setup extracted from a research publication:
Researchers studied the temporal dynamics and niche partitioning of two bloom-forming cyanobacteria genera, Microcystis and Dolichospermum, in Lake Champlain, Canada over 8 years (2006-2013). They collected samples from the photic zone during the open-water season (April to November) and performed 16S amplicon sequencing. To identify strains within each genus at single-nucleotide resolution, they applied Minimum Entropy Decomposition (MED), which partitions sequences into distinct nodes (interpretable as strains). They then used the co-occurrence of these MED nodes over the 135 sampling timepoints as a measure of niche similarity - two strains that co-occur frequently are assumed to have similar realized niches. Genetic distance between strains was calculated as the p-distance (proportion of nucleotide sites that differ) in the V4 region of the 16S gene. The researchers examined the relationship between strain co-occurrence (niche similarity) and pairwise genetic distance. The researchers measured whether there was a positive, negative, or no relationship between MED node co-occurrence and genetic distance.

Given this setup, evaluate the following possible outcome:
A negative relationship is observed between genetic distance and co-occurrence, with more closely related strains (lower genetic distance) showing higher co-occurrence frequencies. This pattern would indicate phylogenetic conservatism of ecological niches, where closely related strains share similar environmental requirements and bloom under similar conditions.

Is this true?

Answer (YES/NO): YES